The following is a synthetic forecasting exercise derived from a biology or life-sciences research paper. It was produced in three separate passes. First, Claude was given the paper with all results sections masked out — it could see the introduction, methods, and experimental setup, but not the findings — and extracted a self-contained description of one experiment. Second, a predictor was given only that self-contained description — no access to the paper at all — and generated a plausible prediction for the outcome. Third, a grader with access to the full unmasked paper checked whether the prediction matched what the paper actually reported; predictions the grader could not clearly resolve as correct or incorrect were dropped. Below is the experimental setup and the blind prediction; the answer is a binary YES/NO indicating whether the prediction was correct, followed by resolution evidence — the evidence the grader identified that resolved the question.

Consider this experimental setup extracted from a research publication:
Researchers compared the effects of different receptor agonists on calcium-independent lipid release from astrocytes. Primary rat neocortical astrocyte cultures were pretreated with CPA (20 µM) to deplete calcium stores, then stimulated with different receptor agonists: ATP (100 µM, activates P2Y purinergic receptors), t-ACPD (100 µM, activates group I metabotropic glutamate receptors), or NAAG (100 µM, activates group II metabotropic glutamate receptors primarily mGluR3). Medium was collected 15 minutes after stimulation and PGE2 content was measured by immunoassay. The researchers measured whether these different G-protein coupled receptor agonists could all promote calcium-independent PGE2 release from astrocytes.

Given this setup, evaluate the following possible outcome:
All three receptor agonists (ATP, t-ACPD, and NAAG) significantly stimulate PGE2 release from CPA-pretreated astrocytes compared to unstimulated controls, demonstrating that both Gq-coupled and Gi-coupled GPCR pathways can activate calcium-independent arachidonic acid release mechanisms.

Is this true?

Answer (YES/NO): YES